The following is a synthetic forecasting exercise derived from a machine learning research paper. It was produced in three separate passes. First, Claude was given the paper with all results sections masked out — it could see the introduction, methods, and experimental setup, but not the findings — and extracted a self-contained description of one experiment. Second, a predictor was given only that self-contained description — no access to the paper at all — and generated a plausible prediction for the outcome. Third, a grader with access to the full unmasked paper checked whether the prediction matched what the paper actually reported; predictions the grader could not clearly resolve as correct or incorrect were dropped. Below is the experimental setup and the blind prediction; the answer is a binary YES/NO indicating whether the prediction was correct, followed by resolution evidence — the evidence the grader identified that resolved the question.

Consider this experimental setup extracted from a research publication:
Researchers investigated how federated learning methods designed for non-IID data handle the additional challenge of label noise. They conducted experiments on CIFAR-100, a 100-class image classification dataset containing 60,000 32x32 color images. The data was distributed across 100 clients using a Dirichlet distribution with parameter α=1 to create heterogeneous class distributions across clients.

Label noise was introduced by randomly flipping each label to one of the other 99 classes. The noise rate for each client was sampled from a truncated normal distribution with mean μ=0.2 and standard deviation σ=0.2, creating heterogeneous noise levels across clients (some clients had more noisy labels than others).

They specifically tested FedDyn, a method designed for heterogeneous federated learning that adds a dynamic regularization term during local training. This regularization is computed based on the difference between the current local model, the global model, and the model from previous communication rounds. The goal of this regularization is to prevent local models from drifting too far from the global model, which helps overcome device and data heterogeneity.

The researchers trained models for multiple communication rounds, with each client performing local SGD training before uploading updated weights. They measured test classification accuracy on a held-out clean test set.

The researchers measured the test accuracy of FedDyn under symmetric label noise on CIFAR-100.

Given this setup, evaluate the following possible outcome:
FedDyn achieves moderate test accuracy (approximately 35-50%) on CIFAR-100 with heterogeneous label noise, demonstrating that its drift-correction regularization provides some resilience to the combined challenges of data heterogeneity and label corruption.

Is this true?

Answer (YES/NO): NO